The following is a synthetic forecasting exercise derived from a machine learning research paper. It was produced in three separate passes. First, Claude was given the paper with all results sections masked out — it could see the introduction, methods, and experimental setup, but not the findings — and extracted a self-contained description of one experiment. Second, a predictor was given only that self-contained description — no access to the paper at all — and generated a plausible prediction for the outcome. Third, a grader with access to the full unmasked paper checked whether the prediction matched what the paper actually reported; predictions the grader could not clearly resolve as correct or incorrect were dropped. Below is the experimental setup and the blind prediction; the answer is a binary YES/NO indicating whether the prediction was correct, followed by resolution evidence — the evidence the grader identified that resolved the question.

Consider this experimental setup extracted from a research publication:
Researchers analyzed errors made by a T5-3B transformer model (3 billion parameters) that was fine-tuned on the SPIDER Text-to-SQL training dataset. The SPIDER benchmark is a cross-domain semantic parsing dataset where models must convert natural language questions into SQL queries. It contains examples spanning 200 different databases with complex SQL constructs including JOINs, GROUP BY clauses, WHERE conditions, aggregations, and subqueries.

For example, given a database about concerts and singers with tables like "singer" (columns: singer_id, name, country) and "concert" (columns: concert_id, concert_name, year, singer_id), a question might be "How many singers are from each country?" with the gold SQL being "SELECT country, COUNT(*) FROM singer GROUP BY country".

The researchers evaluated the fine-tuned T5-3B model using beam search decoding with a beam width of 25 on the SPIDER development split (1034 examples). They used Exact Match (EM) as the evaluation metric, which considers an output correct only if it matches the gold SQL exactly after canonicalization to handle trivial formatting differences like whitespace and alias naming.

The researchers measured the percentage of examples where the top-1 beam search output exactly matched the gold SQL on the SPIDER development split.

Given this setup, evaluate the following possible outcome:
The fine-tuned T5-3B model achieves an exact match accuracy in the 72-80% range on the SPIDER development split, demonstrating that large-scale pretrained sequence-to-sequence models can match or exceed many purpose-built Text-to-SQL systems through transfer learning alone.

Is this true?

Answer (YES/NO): NO